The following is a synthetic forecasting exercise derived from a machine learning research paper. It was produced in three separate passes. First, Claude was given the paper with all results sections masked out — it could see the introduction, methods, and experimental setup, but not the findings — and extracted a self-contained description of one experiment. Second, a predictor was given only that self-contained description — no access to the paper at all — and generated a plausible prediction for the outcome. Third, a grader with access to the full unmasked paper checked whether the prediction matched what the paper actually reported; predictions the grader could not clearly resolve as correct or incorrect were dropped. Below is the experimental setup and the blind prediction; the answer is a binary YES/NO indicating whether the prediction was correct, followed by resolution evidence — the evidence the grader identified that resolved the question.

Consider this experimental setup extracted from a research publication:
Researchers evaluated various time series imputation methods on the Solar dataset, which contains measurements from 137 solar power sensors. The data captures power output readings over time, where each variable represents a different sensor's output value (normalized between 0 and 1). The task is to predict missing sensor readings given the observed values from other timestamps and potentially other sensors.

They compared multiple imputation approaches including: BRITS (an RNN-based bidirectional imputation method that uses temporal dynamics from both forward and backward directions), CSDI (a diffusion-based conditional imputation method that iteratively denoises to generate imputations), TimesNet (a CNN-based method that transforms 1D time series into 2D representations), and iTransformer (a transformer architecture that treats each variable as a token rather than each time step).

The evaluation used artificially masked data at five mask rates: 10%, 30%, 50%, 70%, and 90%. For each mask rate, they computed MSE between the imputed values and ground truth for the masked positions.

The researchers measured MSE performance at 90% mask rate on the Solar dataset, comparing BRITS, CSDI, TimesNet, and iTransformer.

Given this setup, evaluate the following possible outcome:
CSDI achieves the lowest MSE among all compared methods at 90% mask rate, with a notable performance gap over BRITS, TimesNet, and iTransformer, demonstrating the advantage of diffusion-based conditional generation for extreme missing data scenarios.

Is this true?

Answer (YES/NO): YES